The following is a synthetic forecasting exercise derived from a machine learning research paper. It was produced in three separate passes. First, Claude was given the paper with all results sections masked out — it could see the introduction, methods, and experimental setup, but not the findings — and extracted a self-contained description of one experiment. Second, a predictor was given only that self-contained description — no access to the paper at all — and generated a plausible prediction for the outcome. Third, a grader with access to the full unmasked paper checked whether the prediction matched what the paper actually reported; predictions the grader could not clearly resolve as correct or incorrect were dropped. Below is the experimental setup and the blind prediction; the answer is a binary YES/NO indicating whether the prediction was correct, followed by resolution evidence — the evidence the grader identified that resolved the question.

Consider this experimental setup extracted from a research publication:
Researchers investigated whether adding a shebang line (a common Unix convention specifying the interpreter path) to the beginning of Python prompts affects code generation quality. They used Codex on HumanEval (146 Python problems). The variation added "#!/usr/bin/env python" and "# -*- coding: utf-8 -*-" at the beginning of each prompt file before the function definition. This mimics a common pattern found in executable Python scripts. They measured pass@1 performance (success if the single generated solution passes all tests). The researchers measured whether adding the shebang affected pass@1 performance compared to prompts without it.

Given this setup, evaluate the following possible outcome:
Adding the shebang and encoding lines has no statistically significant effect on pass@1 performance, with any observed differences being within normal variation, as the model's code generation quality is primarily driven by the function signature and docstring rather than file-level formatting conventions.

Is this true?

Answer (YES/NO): YES